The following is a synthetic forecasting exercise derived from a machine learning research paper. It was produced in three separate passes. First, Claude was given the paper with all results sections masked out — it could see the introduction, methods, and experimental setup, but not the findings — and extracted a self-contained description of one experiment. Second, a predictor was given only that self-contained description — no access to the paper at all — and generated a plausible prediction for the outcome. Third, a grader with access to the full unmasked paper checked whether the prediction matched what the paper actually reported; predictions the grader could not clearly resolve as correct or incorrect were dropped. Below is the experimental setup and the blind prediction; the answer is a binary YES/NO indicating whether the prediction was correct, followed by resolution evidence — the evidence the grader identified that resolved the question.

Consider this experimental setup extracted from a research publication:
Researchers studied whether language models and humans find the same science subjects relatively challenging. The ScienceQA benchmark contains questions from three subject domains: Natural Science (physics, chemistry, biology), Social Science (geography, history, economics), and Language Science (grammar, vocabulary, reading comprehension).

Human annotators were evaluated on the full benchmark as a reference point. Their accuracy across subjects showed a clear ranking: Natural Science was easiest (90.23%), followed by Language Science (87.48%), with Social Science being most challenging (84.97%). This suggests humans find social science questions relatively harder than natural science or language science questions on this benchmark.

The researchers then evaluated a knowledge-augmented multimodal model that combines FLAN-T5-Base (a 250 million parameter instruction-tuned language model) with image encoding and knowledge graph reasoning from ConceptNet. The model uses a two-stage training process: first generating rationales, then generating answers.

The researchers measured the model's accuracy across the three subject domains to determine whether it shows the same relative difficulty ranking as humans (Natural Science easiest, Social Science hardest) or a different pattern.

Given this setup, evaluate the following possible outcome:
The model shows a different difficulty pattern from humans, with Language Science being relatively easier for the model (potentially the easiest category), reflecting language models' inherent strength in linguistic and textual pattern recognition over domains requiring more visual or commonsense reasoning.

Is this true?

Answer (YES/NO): NO